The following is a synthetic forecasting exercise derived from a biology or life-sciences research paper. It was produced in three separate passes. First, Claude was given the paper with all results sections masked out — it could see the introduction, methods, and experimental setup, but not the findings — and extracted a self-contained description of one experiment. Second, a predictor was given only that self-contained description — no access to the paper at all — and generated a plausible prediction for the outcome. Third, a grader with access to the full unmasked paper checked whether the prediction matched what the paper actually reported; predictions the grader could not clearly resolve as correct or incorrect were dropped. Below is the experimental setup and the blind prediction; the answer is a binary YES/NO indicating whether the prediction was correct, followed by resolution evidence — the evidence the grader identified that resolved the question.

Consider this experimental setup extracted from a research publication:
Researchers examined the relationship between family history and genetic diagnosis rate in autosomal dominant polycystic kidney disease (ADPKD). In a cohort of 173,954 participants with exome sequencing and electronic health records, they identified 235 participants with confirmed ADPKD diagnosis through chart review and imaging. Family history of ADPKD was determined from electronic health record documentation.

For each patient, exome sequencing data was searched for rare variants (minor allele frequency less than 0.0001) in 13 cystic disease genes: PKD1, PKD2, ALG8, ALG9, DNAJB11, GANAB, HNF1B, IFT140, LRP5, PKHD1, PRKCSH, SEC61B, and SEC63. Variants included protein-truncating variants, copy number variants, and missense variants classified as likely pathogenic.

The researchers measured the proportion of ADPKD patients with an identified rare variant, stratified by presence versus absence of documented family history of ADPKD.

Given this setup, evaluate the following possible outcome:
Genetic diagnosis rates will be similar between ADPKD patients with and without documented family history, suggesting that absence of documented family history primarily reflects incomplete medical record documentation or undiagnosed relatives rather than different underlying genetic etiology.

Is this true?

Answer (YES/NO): NO